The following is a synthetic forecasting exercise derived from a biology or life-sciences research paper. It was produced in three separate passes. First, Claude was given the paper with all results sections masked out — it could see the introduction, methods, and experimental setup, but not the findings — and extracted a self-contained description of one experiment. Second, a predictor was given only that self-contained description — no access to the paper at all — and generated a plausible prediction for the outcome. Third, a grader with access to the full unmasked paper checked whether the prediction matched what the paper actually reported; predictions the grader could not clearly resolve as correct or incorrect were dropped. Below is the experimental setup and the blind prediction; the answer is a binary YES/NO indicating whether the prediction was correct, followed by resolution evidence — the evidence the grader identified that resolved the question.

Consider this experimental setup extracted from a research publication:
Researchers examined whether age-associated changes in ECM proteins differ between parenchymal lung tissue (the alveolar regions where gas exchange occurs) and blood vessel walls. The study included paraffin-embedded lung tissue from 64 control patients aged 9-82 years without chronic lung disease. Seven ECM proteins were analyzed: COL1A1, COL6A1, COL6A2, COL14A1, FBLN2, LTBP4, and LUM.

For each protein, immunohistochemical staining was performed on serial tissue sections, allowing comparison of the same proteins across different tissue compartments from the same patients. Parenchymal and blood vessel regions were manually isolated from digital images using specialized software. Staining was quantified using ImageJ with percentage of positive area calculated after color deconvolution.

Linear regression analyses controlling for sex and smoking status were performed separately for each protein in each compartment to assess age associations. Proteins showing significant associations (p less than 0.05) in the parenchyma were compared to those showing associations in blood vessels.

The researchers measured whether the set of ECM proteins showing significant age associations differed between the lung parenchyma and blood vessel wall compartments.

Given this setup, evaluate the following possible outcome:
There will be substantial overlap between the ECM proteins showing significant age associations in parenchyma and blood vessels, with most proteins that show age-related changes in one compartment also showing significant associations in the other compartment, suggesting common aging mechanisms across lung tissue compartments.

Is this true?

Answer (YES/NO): NO